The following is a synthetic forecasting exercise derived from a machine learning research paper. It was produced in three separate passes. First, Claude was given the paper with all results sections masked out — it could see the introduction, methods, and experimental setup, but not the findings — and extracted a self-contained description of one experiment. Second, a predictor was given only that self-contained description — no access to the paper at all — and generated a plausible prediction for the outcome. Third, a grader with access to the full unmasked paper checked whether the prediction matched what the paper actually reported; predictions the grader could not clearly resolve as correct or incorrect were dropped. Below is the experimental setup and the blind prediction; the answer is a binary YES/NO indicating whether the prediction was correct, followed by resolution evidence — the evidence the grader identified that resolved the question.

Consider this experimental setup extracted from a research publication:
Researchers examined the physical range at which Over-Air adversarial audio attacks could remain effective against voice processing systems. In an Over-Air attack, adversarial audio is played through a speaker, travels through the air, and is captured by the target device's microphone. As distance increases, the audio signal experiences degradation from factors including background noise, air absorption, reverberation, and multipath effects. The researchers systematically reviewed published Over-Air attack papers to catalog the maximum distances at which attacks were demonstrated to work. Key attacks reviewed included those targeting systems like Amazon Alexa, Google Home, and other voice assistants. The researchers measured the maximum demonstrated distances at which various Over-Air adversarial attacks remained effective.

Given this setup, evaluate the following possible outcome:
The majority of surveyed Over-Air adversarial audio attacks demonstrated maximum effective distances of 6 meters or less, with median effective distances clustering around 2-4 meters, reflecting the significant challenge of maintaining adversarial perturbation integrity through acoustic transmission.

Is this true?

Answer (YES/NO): NO